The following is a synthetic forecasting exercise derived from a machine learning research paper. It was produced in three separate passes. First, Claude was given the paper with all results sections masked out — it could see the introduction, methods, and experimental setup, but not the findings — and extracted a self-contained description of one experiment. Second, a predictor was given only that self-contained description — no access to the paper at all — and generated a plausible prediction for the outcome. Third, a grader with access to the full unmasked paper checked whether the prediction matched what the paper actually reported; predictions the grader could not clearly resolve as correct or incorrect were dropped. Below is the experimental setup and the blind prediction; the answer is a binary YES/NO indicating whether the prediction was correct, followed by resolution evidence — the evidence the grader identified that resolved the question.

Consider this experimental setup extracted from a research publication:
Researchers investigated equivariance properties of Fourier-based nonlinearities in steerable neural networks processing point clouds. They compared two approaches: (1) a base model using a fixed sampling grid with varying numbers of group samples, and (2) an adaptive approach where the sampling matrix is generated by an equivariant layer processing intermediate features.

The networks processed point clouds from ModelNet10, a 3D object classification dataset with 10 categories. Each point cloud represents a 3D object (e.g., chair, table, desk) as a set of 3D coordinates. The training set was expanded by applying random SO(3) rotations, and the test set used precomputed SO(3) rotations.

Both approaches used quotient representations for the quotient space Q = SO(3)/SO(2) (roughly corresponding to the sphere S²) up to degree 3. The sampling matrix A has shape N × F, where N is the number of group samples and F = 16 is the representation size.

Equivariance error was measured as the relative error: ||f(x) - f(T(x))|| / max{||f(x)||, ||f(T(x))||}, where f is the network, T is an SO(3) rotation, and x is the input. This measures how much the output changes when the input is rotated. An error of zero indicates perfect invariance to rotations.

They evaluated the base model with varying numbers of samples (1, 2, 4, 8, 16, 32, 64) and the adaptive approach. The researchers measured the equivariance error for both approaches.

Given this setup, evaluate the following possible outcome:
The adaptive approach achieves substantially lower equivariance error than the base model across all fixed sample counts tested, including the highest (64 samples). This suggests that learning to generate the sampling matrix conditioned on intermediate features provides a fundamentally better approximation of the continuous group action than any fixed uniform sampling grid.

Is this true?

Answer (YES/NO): YES